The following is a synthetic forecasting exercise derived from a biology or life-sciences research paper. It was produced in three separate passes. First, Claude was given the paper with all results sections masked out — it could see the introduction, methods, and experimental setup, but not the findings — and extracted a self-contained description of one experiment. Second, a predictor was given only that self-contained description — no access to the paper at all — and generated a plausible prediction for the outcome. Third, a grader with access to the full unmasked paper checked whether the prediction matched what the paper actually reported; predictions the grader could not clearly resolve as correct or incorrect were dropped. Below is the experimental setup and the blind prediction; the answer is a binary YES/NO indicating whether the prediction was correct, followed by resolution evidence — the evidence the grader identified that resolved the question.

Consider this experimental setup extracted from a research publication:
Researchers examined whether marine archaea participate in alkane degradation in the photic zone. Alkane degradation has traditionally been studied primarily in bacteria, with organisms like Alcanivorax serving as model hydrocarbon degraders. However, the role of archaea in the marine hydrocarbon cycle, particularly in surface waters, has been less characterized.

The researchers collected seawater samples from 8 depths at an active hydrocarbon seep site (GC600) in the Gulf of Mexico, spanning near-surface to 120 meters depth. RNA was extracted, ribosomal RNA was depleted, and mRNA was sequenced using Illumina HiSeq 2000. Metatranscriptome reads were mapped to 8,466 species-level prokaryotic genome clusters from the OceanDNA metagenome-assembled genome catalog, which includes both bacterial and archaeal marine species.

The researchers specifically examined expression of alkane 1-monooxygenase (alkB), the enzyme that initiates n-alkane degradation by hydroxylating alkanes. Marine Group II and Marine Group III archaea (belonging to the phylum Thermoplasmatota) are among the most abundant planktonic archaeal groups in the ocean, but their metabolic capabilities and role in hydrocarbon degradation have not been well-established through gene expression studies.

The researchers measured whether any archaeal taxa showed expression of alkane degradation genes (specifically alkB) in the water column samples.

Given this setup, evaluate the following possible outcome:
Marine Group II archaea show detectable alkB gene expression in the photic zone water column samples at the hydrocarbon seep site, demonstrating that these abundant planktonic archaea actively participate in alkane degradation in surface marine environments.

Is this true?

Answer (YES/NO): YES